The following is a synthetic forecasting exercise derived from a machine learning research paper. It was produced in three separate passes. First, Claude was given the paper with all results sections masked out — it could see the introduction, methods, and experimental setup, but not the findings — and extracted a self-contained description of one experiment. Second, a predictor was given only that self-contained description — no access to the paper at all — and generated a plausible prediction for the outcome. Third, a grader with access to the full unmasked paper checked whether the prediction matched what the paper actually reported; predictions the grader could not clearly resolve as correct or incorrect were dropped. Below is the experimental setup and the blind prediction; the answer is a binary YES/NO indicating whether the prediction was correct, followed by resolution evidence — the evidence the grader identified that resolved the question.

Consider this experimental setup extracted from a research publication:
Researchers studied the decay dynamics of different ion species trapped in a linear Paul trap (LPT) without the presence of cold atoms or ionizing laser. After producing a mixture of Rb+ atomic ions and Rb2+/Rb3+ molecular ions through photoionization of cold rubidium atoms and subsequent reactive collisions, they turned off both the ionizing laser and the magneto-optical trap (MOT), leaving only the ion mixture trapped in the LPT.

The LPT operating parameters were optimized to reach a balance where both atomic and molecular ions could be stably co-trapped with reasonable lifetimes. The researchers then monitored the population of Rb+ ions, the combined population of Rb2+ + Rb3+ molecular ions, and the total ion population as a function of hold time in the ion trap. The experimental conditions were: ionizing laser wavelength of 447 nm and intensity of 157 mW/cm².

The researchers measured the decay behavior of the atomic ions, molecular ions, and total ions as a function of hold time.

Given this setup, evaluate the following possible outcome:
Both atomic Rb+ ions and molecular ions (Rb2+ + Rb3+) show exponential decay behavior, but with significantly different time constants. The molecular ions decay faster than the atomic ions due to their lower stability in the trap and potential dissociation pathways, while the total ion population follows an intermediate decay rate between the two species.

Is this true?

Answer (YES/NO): NO